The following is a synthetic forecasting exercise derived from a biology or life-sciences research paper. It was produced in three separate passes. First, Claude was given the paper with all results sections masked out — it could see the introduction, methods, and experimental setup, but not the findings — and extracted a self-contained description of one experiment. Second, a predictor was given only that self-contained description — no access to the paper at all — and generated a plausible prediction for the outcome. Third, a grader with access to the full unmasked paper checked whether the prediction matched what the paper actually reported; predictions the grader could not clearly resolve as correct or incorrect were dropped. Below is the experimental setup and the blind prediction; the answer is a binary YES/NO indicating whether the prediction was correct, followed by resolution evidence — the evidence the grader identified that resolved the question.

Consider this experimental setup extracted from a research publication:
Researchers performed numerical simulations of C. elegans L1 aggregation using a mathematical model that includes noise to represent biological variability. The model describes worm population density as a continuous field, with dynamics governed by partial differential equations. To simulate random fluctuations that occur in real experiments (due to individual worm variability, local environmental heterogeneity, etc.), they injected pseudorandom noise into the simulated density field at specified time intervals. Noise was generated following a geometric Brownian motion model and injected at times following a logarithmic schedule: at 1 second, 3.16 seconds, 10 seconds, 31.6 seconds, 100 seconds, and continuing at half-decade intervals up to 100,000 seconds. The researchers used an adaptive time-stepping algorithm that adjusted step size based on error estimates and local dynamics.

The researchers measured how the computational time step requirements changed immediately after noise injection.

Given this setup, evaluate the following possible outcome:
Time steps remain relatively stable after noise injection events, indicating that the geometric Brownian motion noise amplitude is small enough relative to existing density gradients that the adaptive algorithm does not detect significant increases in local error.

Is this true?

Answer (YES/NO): NO